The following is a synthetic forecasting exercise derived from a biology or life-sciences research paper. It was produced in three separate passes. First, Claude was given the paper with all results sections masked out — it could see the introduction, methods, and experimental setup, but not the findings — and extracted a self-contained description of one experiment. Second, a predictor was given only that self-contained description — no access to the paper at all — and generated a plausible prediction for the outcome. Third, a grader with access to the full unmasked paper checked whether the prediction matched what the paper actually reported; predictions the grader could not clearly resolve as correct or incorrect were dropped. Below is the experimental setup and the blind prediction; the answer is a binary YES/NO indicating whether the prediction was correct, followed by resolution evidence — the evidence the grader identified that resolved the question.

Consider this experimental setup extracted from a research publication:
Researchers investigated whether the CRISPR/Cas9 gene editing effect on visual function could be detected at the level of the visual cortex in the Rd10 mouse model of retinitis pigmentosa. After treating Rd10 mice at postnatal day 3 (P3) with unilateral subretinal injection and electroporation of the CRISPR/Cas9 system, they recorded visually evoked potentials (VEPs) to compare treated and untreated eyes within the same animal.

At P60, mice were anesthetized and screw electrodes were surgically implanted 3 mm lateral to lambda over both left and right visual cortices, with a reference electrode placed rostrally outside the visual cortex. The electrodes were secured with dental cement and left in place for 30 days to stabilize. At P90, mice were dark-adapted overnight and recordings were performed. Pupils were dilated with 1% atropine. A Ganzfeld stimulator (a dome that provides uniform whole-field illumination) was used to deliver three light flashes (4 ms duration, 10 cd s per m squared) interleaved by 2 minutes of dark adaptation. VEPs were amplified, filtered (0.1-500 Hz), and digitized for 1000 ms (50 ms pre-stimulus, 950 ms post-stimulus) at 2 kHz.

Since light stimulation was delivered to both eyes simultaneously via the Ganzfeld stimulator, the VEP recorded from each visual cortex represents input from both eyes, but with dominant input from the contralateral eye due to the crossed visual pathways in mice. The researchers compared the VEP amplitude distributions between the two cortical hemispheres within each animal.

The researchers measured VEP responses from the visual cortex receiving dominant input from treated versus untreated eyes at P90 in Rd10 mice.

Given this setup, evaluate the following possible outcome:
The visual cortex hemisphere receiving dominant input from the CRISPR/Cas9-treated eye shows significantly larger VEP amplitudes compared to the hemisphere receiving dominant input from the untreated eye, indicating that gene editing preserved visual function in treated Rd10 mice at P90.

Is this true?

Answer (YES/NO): NO